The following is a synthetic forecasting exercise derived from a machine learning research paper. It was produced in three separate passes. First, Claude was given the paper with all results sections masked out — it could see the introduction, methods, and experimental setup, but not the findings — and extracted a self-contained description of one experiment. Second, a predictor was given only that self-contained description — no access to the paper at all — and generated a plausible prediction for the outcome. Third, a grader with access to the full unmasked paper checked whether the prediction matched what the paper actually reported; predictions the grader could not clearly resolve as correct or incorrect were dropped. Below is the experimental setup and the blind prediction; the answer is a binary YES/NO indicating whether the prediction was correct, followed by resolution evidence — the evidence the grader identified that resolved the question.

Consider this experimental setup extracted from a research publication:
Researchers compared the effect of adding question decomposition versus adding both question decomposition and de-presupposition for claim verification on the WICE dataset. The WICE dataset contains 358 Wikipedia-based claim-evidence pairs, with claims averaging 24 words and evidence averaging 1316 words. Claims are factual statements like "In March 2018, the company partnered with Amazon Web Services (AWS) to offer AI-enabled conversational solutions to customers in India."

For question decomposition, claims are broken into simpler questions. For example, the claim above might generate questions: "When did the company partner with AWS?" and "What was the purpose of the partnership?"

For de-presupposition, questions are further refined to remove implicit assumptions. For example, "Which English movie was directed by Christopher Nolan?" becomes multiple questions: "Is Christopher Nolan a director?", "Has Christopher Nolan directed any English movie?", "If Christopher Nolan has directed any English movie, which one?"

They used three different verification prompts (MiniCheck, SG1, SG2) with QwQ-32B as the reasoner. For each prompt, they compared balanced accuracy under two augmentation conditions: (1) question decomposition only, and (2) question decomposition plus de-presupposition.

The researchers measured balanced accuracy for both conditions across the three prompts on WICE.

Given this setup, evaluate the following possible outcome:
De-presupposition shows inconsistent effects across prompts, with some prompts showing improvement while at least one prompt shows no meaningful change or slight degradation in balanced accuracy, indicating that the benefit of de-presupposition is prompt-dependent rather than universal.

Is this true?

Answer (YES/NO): YES